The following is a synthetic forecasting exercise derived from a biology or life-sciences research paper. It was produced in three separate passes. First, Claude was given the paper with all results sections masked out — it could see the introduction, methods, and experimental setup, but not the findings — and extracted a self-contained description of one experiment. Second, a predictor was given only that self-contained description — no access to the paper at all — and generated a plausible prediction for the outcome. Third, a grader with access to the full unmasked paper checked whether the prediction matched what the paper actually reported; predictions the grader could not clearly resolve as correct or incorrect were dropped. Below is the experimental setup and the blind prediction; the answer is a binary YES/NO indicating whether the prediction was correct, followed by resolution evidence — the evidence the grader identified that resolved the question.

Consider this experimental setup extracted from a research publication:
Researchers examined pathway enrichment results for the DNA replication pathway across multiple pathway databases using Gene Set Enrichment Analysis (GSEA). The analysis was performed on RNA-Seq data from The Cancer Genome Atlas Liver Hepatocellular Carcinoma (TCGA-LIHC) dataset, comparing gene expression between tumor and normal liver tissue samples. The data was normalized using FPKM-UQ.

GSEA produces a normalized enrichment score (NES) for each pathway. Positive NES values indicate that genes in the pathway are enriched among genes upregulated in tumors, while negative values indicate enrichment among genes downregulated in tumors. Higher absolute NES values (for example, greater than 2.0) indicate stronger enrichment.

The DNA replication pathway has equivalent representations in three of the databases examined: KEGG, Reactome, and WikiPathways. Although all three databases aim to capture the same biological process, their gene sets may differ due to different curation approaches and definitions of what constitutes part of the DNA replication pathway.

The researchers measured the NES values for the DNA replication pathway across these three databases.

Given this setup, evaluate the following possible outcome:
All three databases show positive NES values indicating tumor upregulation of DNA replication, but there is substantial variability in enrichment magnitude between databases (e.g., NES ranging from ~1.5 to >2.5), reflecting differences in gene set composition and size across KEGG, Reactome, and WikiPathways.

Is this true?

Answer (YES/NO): NO